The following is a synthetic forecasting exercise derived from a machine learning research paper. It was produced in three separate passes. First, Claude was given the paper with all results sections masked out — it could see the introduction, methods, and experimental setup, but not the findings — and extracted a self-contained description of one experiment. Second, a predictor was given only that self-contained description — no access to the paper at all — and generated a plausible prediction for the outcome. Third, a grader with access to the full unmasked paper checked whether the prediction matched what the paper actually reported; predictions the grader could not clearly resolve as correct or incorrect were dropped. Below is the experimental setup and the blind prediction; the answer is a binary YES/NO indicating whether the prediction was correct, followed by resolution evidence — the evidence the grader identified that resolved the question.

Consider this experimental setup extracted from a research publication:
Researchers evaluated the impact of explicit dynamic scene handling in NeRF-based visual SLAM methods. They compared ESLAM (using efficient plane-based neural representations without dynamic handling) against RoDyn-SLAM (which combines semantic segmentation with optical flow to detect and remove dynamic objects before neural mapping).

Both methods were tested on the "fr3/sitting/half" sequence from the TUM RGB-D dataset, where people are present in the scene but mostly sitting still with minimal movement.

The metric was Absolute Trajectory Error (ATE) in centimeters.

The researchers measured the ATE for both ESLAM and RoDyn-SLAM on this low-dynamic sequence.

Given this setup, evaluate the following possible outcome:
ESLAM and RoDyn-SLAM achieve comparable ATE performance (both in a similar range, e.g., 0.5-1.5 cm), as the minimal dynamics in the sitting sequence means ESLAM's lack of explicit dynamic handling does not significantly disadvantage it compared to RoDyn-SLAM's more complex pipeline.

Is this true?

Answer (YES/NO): NO